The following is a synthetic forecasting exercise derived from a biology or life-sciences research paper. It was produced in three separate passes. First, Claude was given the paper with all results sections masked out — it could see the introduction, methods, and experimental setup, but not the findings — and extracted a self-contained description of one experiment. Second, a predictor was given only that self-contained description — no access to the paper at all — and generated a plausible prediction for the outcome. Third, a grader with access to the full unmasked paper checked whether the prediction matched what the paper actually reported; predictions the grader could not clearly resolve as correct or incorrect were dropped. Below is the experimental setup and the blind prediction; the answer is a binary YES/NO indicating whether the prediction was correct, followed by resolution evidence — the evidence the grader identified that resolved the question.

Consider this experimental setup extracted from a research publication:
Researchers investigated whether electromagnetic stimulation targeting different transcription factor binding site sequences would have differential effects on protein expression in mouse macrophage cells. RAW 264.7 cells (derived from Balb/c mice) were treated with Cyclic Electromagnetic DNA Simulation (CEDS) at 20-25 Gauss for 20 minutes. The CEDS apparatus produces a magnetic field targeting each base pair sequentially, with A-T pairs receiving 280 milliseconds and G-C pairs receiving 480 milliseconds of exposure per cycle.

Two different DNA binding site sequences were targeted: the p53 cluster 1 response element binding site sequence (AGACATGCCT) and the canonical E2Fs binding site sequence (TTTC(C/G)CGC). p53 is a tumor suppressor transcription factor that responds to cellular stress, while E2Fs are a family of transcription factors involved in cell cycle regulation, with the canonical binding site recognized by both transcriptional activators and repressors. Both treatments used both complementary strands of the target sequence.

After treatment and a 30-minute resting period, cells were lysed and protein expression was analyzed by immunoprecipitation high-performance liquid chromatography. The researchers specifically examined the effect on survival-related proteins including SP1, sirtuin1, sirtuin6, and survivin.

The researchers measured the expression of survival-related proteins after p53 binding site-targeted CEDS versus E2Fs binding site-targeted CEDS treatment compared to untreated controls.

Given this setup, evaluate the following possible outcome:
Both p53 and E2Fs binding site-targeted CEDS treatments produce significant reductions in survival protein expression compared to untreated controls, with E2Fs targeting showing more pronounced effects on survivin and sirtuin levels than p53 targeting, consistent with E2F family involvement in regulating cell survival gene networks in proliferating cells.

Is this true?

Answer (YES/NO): NO